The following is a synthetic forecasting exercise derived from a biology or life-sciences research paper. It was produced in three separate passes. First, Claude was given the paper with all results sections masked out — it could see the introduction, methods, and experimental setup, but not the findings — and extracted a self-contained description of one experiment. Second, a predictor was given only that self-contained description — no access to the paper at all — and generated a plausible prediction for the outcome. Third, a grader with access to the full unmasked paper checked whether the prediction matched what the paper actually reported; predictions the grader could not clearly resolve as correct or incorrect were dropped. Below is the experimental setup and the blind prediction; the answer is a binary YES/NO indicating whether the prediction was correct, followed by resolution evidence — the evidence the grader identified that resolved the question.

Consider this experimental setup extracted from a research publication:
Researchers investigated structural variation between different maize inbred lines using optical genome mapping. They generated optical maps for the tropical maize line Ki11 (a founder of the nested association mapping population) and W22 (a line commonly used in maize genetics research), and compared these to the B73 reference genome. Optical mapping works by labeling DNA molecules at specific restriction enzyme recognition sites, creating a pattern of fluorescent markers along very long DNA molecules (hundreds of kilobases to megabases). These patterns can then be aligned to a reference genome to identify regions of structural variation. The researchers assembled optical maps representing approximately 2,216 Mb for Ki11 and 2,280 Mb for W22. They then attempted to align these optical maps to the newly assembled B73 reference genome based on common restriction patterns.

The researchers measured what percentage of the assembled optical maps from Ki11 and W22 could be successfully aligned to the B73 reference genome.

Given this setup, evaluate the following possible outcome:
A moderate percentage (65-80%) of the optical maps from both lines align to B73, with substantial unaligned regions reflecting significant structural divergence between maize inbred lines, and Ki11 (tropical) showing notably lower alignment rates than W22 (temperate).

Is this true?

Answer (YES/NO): NO